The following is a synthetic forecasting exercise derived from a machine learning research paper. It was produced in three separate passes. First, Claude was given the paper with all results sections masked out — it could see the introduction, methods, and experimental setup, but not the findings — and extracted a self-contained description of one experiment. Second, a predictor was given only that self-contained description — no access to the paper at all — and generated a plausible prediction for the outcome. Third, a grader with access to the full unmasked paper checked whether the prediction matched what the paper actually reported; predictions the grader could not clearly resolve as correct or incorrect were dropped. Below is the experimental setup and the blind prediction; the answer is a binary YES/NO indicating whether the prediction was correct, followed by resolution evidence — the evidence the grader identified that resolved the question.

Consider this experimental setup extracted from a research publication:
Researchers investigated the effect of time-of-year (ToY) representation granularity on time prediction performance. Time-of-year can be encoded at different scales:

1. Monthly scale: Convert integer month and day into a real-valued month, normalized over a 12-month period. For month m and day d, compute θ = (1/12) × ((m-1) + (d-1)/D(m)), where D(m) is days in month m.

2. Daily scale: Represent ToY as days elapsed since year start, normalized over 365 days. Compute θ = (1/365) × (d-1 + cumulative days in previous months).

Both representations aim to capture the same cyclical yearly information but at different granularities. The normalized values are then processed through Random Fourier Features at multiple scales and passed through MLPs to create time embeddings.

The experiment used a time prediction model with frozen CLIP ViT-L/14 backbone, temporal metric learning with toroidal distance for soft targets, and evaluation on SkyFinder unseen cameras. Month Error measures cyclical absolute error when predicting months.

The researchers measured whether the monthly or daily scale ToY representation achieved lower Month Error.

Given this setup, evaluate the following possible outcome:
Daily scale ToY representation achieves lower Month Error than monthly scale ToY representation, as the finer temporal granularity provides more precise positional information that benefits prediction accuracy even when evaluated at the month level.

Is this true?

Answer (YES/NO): NO